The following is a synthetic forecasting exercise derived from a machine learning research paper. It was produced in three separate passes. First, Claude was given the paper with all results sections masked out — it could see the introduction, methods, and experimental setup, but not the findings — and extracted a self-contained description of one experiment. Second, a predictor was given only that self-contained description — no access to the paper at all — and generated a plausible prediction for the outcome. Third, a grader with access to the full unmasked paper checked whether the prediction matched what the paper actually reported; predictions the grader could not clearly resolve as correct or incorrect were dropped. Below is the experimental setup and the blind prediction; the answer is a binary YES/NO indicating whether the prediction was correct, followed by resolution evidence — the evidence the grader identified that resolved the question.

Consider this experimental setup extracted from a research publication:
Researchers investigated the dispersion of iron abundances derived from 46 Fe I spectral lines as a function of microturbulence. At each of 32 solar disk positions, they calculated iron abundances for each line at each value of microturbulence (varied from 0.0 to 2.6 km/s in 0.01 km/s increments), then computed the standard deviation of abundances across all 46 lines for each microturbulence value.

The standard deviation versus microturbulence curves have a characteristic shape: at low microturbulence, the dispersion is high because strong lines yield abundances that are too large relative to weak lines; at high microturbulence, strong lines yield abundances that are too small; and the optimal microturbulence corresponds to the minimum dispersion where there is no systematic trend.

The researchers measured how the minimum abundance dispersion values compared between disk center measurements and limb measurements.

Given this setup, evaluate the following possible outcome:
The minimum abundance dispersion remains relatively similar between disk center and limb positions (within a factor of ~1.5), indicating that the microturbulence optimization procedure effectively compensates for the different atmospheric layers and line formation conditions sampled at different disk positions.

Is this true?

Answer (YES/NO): YES